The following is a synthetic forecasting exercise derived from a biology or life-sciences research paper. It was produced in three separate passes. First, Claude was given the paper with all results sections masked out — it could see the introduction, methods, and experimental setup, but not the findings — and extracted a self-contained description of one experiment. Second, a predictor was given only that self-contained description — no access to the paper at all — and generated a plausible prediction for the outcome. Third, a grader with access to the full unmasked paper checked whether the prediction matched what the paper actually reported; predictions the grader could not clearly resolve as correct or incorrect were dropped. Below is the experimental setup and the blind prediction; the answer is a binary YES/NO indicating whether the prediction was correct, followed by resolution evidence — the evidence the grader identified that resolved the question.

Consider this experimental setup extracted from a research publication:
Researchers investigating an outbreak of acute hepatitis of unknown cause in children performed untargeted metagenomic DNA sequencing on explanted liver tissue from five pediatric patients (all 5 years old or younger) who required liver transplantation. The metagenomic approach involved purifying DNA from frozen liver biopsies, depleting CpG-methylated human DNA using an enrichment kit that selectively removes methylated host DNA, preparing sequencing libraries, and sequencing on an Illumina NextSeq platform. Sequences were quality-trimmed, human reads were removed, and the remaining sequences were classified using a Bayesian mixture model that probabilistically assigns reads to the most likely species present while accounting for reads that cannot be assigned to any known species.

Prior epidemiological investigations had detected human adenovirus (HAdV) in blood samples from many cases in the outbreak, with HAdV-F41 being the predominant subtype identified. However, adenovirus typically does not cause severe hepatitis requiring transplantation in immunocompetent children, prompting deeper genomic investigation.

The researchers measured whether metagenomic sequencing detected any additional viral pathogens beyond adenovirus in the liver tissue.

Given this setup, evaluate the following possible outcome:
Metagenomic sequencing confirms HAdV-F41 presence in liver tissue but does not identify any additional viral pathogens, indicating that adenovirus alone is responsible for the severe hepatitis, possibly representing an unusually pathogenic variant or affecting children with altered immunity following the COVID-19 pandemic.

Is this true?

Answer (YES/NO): NO